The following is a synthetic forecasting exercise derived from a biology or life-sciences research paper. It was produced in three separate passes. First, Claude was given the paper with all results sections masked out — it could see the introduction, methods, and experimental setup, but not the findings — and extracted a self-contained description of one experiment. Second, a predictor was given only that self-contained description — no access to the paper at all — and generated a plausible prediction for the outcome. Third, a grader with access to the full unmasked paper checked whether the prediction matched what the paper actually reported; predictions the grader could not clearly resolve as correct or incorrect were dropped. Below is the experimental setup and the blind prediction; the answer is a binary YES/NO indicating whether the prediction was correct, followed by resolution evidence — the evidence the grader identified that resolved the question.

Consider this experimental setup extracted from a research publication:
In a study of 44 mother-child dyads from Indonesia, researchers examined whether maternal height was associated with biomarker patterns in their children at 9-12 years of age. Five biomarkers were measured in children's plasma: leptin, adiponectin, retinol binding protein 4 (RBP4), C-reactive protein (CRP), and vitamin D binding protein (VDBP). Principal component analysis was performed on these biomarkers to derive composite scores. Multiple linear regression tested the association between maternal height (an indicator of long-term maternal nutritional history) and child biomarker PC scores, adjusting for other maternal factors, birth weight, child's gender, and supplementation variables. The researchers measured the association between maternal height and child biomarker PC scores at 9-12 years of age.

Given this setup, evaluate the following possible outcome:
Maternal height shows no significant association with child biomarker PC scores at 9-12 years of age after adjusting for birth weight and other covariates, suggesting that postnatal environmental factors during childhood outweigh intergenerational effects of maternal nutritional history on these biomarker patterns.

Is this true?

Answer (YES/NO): NO